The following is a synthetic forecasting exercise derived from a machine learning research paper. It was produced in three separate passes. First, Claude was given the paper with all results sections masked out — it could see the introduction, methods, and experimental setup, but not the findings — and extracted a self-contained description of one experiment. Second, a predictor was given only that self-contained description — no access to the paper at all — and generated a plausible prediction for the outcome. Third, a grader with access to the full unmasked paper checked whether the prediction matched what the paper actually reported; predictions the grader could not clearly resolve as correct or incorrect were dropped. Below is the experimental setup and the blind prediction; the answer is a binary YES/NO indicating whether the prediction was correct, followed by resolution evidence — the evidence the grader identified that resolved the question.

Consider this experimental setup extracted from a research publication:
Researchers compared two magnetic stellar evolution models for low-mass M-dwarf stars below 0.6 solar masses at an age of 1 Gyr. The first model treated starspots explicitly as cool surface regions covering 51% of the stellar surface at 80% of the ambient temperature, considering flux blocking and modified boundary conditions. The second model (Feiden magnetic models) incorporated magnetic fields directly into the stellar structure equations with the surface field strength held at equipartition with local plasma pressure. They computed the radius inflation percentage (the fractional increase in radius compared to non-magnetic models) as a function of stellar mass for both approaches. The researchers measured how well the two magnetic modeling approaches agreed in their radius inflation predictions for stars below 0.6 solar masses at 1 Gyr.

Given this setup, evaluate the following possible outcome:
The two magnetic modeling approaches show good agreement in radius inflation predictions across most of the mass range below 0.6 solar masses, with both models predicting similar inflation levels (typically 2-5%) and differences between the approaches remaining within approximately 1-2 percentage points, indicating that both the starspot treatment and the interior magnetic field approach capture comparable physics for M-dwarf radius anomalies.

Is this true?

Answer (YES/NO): YES